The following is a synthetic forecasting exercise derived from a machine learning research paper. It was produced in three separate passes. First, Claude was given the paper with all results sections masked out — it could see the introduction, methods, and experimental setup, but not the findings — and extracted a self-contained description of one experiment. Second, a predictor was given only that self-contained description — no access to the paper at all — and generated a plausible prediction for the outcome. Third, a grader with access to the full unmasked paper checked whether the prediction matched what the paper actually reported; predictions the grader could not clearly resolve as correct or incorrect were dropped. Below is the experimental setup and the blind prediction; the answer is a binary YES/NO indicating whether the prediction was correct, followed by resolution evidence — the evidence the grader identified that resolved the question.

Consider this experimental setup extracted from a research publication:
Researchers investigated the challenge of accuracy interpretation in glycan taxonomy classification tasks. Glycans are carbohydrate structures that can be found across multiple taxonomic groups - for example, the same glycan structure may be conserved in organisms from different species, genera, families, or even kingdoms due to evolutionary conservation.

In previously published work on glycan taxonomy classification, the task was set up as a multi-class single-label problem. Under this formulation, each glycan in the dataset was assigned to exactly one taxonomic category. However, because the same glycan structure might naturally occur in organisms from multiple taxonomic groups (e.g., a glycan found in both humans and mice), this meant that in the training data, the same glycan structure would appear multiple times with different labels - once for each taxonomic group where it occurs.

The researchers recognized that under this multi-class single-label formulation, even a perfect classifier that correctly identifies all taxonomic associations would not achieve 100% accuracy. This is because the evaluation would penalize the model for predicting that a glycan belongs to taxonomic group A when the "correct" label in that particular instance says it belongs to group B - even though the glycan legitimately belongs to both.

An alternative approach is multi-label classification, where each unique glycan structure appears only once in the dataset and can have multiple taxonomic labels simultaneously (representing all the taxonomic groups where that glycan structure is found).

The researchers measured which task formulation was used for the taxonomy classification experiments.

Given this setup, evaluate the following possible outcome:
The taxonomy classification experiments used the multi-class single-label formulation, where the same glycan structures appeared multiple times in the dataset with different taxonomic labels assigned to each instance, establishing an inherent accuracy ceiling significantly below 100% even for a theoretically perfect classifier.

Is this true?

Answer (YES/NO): NO